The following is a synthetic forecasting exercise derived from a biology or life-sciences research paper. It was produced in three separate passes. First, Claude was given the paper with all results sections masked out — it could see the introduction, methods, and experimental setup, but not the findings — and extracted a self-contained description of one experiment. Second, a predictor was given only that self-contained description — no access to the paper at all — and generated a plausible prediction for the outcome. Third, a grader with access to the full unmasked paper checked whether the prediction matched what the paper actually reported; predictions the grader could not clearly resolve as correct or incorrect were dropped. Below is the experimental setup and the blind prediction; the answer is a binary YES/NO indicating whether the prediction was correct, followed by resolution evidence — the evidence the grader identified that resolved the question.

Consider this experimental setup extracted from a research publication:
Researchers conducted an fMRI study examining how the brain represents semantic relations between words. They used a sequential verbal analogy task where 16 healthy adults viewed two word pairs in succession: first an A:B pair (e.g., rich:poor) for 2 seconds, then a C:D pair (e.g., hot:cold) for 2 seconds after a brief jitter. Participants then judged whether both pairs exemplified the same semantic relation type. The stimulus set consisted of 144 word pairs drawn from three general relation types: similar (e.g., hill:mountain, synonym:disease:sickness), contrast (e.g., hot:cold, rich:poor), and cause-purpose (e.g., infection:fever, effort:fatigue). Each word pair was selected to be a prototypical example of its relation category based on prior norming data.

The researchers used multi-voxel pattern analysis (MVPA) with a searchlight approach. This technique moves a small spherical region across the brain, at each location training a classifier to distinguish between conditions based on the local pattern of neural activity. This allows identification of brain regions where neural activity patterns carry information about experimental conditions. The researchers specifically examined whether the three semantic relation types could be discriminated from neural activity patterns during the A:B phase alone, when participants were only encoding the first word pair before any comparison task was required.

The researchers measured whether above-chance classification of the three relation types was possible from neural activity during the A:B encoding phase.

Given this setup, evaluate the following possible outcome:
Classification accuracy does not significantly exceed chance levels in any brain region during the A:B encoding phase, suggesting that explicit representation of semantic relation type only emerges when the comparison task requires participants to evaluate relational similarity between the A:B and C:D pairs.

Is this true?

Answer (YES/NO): NO